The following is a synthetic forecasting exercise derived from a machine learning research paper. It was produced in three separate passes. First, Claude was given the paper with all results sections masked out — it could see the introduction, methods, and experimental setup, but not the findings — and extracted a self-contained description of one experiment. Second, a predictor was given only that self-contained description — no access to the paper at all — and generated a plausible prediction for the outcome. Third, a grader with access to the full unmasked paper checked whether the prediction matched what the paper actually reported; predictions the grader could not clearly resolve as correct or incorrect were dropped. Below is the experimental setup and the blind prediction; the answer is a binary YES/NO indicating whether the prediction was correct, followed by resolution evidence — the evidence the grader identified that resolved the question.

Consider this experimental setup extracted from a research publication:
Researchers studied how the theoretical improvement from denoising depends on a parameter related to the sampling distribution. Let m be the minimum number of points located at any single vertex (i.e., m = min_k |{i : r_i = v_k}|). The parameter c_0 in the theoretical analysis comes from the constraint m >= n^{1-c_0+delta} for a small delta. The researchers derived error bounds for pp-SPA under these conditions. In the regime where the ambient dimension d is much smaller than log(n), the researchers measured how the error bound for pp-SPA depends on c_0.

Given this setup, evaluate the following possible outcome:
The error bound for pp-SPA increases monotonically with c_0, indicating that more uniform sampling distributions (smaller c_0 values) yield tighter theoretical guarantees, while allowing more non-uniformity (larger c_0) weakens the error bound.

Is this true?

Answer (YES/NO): YES